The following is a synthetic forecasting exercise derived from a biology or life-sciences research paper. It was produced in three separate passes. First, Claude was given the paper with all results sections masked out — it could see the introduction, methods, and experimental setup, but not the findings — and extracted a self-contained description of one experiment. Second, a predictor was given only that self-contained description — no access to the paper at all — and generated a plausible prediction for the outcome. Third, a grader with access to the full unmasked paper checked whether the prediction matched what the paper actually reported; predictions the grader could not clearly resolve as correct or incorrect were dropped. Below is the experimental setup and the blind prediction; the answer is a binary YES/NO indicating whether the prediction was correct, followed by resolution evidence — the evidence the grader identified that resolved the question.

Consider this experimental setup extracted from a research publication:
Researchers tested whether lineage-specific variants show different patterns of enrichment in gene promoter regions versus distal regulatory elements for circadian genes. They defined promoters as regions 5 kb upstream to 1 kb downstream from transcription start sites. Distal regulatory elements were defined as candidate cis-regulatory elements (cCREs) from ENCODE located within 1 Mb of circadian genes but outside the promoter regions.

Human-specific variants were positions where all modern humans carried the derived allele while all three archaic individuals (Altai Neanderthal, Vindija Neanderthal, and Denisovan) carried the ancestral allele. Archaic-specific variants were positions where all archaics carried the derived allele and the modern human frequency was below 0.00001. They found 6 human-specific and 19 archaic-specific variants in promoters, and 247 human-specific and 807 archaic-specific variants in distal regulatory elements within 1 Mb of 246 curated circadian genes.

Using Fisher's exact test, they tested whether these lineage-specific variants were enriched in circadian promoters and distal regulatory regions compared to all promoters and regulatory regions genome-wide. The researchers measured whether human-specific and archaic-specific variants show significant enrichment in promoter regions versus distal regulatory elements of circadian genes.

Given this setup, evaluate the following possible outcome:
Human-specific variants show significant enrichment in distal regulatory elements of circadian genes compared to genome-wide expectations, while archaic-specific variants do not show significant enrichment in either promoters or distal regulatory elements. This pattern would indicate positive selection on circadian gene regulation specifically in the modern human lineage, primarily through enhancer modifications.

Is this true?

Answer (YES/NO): NO